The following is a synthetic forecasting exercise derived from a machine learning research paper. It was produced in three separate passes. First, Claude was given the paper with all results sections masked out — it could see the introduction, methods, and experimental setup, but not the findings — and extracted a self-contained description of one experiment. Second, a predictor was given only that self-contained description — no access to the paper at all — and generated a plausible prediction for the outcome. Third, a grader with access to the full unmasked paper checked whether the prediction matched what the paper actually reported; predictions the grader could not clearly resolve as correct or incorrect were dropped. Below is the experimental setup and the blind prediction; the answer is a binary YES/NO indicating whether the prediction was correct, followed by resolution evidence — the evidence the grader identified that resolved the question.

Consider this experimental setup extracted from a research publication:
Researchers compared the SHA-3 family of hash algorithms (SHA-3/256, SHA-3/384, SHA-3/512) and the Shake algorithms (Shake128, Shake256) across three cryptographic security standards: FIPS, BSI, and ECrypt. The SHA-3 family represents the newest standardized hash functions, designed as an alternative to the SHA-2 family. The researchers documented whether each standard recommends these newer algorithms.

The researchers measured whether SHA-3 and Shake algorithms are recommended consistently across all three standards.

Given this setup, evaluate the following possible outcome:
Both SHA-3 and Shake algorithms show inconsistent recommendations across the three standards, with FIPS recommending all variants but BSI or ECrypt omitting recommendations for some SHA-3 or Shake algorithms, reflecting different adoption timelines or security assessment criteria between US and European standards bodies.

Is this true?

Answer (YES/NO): NO